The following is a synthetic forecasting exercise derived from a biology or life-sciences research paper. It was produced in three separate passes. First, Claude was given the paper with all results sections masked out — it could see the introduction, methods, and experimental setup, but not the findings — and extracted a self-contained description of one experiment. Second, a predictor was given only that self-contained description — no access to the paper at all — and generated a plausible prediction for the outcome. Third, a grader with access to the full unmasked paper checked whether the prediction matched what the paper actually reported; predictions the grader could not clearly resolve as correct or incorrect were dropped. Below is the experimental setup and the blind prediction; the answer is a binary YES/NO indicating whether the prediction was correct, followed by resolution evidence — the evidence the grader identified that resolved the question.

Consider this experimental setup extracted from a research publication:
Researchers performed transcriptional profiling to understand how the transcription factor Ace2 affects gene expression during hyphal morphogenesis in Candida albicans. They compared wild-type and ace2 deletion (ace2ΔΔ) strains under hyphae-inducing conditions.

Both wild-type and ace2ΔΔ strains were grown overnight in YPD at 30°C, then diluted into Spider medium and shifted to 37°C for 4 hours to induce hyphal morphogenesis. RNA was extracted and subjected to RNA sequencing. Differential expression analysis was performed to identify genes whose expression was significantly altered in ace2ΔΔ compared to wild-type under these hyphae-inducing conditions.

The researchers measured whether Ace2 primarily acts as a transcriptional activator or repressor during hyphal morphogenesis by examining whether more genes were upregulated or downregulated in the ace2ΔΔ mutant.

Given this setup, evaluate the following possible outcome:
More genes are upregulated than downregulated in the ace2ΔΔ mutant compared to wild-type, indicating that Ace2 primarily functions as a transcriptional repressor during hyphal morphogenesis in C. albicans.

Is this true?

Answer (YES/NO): NO